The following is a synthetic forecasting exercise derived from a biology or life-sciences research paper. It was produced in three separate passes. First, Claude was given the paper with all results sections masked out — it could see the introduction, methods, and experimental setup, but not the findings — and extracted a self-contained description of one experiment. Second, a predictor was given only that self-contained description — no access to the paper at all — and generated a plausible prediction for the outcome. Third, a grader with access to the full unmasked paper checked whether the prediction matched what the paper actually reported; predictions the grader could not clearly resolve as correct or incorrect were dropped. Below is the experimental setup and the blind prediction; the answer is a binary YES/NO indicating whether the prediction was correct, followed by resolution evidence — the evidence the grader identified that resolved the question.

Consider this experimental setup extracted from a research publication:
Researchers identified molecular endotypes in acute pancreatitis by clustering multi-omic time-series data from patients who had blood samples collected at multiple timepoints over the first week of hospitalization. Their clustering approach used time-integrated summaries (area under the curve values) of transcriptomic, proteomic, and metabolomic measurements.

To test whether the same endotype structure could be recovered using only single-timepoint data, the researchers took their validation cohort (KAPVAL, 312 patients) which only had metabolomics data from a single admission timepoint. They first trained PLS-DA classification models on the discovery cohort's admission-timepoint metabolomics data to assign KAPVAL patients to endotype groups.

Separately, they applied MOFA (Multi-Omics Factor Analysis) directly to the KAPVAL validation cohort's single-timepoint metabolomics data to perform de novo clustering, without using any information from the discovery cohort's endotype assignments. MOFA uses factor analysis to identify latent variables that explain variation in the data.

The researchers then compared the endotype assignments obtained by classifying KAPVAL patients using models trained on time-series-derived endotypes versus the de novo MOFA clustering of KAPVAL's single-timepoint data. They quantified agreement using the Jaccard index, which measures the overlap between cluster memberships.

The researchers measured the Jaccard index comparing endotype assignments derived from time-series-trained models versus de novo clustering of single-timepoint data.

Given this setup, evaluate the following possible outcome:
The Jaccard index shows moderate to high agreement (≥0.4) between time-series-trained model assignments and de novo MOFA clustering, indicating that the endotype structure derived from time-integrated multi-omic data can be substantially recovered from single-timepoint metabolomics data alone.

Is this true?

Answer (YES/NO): NO